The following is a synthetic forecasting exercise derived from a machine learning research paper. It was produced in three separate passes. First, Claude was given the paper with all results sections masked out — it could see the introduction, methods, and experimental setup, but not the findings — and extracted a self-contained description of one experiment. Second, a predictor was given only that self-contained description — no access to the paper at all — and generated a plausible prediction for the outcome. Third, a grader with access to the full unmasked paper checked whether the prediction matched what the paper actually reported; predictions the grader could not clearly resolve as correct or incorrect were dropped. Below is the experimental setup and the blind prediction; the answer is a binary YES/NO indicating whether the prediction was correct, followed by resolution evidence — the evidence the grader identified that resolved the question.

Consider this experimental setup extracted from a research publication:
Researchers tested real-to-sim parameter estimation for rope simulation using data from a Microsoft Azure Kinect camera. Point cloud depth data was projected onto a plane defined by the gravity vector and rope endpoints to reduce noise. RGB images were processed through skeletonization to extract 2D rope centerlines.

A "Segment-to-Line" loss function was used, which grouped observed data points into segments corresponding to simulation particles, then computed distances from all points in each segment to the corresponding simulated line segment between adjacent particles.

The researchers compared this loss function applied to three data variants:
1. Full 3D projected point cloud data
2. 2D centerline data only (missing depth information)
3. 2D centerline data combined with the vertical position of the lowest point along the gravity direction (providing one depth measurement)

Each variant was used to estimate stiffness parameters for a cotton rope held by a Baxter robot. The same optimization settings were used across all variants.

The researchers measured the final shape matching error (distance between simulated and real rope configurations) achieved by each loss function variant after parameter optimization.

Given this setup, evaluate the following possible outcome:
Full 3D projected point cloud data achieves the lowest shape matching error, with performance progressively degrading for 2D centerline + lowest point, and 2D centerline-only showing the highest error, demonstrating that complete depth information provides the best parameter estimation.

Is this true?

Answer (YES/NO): YES